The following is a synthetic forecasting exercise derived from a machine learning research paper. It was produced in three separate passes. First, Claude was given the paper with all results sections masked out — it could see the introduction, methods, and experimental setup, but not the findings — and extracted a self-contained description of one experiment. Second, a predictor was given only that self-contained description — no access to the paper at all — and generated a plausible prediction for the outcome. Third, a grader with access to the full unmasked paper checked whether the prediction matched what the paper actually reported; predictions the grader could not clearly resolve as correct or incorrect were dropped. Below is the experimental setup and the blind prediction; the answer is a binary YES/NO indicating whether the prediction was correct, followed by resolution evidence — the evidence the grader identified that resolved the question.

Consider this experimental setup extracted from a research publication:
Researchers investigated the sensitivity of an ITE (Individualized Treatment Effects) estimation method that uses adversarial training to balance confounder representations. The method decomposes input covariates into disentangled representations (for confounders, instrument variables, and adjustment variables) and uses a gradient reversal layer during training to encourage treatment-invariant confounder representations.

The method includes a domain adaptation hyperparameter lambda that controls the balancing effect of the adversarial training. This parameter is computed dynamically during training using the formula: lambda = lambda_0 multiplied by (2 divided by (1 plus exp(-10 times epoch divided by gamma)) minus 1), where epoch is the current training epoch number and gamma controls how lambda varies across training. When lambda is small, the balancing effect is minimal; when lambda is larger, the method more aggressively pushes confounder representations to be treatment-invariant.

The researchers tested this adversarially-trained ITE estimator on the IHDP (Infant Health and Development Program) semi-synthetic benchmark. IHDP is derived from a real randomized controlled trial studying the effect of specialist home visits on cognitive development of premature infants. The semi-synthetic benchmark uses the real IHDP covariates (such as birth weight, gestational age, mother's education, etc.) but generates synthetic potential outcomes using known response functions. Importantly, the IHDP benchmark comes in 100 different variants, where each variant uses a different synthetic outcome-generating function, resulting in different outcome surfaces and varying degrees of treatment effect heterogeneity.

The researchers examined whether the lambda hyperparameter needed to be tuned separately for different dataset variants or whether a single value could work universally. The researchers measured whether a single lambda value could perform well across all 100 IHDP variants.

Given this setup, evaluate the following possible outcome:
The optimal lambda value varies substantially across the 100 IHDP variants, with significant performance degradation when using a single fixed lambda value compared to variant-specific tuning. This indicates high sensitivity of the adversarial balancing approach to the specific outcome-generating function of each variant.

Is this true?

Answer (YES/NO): YES